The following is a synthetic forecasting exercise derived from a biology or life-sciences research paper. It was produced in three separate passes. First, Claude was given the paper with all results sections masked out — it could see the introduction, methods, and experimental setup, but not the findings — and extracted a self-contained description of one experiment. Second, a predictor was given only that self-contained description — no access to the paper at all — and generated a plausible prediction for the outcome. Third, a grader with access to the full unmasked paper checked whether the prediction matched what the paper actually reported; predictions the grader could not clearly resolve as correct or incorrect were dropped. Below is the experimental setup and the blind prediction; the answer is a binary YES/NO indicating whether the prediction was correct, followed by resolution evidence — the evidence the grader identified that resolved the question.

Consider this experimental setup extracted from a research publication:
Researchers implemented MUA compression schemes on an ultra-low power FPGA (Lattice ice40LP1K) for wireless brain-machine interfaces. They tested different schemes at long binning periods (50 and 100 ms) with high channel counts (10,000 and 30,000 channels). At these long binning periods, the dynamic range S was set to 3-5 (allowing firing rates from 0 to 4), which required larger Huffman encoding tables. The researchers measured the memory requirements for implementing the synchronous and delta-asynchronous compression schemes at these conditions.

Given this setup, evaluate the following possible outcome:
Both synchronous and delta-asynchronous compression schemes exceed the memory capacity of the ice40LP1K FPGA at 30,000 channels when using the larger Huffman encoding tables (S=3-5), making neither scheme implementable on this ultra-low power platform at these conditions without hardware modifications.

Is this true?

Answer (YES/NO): YES